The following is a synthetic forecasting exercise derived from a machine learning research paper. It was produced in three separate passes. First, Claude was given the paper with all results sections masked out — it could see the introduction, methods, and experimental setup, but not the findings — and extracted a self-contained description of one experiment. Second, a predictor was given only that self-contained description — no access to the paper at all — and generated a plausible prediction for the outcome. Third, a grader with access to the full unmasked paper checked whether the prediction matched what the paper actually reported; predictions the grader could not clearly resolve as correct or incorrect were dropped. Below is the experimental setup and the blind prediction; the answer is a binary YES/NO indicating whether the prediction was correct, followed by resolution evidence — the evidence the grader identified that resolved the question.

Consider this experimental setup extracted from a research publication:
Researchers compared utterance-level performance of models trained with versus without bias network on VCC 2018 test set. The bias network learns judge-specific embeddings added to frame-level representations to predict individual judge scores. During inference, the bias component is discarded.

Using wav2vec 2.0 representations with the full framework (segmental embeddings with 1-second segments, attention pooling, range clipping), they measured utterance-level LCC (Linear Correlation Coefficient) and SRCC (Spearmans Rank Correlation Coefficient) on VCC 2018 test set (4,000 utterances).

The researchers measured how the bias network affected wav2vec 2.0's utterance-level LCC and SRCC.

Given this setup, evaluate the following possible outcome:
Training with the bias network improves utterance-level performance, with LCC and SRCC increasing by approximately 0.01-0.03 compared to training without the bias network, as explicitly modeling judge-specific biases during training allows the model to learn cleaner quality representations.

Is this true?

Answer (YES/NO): YES